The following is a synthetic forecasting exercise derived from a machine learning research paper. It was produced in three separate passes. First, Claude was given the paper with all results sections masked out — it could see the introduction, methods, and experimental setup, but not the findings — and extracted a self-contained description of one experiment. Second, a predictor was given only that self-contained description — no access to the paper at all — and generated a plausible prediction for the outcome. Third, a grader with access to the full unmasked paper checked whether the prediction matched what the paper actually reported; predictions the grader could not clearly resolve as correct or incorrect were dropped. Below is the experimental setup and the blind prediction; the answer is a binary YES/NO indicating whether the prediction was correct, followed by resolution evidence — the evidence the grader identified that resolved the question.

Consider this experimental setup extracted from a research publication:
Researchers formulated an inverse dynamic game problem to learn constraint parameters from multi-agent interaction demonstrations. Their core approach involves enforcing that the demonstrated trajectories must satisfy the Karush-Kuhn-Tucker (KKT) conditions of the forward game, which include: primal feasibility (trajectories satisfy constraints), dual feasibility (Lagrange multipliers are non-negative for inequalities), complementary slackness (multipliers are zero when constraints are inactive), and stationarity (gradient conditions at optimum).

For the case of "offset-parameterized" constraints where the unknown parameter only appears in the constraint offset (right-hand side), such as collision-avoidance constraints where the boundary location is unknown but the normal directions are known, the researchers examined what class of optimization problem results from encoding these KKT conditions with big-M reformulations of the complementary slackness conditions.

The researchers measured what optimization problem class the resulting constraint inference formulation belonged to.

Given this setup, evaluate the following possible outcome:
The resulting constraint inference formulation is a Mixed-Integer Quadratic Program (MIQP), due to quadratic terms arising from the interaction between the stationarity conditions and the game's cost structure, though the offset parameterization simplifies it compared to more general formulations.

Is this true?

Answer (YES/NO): NO